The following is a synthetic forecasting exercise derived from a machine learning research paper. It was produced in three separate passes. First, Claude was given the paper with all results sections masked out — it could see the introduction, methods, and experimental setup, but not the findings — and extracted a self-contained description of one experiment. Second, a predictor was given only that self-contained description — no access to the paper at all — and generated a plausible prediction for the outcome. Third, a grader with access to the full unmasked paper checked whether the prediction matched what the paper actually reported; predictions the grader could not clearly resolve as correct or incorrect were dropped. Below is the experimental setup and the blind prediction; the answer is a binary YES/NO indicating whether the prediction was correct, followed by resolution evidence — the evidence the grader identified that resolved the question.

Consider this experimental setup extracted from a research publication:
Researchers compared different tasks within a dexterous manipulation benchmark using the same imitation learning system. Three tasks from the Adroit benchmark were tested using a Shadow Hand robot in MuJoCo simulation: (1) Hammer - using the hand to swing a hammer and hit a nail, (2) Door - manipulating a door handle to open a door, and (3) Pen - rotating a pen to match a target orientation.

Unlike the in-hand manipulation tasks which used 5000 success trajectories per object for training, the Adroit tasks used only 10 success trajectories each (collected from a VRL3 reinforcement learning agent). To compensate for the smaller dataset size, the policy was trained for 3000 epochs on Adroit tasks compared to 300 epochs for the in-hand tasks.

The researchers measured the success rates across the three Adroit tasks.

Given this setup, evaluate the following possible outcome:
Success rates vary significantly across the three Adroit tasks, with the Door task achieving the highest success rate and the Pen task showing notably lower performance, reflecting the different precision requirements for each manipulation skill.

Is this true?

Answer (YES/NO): NO